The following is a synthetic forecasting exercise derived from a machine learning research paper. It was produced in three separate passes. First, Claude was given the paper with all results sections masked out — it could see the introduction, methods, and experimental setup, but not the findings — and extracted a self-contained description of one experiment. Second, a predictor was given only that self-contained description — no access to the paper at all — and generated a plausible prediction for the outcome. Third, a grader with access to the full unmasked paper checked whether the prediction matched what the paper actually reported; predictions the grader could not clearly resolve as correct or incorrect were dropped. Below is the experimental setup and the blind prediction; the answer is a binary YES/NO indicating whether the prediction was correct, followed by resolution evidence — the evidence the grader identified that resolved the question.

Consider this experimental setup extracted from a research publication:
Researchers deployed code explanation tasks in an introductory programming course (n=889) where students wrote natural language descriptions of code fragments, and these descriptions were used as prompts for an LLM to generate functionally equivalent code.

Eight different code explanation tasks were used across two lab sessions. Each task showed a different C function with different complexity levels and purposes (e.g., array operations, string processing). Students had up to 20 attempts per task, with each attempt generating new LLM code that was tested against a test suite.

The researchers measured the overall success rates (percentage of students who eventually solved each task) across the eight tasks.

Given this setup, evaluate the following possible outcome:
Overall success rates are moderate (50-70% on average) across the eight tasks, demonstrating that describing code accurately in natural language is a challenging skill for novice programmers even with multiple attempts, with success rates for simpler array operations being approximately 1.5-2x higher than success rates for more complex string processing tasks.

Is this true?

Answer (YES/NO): NO